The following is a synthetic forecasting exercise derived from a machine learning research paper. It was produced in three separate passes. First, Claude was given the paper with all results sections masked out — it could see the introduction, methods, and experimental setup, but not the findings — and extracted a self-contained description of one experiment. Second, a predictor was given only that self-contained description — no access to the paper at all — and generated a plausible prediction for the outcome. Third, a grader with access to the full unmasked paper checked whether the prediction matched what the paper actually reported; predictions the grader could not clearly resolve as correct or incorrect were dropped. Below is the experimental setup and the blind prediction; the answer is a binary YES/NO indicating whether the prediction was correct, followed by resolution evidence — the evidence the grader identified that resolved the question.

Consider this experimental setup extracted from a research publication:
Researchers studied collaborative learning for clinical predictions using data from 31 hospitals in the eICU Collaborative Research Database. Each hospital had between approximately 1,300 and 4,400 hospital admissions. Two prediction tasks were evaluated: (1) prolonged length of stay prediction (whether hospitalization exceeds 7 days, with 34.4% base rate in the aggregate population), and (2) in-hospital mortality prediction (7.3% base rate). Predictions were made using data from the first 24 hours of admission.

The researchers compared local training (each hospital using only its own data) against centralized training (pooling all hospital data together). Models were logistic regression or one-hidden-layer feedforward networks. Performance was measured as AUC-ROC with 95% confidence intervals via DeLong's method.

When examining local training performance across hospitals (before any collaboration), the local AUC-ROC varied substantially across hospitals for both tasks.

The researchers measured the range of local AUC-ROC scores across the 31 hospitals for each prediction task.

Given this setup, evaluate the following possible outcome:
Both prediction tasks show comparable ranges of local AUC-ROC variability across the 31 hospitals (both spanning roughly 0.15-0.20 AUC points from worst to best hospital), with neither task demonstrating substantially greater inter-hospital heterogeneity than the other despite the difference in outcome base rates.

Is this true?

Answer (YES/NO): NO